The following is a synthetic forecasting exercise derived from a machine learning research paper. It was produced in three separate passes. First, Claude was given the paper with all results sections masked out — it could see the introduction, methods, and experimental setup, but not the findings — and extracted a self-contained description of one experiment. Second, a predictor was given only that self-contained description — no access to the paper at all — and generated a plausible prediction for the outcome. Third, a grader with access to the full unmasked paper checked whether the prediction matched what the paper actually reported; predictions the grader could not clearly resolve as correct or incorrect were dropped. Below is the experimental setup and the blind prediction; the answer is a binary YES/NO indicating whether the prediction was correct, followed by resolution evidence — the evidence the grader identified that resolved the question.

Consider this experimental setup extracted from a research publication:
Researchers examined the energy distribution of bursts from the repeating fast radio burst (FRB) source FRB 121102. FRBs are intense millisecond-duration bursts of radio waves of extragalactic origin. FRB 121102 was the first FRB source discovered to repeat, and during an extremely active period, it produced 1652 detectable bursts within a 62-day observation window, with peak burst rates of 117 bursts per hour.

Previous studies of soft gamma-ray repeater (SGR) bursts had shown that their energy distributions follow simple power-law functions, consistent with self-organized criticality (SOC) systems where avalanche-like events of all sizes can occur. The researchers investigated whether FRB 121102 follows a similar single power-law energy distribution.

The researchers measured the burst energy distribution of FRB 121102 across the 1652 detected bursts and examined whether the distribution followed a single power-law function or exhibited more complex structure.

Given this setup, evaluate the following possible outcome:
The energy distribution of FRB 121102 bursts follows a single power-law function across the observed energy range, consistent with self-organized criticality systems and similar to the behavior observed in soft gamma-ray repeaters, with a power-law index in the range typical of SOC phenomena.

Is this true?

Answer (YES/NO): NO